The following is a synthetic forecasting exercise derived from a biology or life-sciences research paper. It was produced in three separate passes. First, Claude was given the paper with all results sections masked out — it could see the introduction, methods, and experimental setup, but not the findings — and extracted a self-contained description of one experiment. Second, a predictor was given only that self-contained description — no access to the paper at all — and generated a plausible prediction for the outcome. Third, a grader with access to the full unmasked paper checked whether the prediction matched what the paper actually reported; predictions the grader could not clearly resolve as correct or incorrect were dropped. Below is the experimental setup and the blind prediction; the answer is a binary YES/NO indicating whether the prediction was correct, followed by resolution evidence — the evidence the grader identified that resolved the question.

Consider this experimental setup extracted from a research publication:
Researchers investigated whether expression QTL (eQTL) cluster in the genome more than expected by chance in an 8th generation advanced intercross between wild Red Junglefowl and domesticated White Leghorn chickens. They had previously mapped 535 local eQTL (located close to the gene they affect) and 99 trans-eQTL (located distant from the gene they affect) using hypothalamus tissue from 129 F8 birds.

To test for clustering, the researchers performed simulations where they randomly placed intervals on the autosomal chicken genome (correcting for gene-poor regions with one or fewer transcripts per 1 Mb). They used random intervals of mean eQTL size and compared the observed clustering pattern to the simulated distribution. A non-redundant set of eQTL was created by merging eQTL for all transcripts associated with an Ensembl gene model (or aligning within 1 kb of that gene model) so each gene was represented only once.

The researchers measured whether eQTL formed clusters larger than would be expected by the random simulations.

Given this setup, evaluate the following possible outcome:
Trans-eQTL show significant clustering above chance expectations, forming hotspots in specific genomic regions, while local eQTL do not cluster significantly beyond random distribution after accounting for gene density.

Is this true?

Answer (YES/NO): NO